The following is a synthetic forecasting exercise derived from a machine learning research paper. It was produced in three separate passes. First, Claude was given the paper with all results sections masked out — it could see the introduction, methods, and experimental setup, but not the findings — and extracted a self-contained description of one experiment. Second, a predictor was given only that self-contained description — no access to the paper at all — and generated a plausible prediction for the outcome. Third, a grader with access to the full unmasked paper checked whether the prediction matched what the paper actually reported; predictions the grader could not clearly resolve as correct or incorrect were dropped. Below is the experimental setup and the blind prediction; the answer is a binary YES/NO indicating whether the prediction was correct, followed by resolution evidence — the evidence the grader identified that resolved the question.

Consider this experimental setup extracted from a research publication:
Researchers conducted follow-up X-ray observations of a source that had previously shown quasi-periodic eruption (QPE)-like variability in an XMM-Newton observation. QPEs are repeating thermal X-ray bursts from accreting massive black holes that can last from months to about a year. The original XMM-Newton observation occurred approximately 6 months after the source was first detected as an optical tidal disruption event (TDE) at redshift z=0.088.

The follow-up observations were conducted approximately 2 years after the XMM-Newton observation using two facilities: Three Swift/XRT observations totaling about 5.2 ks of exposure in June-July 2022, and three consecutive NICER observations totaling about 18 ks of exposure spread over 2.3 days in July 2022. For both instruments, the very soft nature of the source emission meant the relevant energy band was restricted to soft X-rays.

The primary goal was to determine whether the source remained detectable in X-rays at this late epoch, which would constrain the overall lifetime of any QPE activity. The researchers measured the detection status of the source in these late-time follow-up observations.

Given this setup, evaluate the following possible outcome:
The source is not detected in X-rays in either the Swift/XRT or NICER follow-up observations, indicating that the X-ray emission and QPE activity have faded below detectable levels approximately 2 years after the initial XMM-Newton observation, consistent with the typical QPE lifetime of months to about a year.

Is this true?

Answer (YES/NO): NO